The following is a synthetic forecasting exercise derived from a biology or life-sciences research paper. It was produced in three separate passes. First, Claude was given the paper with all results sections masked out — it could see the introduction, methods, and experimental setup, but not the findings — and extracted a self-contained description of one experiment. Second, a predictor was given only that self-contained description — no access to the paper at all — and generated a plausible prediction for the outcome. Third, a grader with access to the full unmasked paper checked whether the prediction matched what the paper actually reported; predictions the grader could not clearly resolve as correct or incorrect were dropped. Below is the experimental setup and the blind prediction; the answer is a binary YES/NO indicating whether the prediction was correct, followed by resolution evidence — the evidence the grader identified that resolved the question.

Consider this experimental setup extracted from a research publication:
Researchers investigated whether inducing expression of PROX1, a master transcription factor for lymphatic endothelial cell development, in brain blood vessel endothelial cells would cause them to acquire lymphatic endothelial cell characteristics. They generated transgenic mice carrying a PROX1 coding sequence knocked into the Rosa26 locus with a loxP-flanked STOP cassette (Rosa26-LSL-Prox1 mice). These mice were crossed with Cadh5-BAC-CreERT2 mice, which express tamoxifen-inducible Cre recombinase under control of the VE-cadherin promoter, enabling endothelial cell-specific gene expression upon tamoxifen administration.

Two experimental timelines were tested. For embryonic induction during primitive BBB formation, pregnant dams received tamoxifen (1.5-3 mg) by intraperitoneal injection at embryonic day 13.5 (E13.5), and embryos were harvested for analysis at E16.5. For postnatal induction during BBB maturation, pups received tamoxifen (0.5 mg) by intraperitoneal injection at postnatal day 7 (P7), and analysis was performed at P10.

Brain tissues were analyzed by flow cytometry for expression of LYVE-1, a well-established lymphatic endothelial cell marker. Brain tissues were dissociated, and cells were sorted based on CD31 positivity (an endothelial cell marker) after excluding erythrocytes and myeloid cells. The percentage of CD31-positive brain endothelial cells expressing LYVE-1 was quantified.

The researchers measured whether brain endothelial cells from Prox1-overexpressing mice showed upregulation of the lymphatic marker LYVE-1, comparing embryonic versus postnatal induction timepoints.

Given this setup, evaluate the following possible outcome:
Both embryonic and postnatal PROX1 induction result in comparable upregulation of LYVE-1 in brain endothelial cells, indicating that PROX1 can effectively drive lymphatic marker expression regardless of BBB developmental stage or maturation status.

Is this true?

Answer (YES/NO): NO